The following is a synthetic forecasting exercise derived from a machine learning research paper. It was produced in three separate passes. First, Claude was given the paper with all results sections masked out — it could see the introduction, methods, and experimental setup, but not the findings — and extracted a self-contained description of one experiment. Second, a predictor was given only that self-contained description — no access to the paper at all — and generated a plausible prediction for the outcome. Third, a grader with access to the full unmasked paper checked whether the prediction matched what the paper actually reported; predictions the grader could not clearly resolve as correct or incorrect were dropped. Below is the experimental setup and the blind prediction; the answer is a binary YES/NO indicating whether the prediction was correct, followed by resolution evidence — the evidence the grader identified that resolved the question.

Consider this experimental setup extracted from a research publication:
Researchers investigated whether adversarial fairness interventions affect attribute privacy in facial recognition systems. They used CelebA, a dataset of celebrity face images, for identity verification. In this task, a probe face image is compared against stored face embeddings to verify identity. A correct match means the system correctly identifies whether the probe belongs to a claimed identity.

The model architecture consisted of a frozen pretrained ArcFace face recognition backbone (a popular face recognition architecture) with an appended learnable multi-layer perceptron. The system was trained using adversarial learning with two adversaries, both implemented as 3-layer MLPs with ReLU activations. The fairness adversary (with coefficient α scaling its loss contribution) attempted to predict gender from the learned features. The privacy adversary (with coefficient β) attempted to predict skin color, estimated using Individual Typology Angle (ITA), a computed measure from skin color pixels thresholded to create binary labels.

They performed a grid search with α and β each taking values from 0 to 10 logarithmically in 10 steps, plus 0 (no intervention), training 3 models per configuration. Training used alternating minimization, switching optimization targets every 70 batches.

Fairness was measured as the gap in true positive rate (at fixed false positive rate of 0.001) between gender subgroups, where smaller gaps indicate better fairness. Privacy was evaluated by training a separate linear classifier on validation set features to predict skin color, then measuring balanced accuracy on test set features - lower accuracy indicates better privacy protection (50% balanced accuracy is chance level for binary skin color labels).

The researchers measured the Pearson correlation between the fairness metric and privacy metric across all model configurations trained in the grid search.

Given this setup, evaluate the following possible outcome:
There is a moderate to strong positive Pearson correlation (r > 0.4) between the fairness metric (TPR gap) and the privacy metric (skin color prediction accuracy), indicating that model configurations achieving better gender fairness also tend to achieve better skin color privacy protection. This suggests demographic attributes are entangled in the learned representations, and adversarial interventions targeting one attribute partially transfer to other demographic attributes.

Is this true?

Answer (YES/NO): NO